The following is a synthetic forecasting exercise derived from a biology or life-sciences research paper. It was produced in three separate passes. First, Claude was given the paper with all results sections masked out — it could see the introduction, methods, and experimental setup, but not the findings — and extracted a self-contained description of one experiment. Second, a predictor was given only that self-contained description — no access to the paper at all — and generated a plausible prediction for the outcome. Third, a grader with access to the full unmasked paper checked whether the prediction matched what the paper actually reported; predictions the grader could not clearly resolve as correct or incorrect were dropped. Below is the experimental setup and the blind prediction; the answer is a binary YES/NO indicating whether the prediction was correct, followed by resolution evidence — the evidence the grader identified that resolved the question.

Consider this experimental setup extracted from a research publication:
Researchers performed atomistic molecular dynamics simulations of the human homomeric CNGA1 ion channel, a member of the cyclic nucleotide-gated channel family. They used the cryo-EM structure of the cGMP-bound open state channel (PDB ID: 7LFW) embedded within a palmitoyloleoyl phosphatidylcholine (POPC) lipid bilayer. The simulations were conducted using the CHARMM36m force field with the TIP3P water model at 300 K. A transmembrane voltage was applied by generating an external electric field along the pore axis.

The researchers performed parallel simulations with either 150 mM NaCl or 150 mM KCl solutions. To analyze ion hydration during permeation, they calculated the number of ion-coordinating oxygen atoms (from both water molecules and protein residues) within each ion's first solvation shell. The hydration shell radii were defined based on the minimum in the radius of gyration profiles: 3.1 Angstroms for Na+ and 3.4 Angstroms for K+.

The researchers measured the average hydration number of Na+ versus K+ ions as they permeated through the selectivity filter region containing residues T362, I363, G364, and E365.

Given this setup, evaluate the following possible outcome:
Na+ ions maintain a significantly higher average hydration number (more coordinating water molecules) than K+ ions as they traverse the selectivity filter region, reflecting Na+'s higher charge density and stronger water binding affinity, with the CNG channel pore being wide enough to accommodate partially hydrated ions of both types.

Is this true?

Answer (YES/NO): NO